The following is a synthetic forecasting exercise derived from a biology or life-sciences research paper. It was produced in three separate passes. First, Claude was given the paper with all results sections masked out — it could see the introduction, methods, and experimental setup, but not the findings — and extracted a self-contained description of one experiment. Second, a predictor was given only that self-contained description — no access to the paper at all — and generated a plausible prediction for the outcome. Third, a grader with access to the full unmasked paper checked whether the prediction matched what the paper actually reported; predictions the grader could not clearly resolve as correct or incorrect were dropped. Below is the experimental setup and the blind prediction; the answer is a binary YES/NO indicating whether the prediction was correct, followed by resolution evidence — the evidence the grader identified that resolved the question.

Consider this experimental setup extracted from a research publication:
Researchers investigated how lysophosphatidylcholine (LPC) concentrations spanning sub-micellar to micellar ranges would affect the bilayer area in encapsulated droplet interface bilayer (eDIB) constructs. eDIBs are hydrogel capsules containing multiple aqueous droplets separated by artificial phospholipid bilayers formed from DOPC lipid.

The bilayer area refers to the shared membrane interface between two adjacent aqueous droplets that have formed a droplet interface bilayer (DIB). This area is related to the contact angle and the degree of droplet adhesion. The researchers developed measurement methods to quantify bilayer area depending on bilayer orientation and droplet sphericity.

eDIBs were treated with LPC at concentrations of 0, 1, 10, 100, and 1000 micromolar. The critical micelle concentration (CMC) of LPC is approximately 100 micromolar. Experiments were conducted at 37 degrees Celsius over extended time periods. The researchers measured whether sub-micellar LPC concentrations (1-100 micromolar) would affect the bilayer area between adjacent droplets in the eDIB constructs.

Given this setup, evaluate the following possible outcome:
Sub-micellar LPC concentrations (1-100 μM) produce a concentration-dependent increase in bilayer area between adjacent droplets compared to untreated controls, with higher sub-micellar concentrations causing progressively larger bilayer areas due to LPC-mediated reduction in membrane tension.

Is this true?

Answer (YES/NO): NO